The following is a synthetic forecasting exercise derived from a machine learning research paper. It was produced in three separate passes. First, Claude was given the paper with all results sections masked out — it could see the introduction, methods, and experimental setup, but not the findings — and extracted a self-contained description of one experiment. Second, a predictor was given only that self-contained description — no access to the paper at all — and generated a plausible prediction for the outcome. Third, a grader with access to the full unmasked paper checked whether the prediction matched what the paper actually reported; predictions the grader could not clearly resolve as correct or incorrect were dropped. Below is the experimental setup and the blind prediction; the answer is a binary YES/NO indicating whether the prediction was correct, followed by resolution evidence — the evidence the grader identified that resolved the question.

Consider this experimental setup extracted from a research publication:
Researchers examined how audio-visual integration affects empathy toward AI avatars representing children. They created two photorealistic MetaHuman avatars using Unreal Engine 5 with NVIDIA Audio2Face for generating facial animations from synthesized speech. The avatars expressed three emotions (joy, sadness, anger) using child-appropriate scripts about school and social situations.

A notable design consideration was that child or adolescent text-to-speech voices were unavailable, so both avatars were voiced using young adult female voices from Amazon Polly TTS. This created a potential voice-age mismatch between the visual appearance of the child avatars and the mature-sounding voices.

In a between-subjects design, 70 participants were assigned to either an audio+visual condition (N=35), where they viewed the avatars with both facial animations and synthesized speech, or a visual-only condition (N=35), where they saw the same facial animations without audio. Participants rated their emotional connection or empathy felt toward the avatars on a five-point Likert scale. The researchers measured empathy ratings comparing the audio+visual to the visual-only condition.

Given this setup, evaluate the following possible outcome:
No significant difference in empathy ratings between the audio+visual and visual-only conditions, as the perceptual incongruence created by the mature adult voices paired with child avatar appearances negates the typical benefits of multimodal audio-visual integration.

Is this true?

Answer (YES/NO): YES